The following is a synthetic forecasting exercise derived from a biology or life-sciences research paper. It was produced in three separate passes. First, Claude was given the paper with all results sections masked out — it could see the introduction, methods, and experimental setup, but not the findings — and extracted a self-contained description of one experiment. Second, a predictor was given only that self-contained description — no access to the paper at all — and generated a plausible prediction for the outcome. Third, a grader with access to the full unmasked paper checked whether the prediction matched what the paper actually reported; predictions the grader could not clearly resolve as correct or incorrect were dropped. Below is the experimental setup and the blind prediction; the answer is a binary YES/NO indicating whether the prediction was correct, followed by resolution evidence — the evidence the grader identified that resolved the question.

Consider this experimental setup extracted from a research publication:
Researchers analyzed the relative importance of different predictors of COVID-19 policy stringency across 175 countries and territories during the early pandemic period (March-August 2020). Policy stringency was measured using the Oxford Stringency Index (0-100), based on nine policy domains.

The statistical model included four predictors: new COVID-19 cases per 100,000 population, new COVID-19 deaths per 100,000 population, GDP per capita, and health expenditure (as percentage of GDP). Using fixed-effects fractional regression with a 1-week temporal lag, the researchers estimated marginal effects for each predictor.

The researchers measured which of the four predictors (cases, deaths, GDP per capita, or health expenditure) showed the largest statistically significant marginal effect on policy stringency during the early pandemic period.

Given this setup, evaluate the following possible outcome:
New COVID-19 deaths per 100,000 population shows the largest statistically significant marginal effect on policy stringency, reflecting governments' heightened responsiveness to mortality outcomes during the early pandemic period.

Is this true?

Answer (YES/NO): YES